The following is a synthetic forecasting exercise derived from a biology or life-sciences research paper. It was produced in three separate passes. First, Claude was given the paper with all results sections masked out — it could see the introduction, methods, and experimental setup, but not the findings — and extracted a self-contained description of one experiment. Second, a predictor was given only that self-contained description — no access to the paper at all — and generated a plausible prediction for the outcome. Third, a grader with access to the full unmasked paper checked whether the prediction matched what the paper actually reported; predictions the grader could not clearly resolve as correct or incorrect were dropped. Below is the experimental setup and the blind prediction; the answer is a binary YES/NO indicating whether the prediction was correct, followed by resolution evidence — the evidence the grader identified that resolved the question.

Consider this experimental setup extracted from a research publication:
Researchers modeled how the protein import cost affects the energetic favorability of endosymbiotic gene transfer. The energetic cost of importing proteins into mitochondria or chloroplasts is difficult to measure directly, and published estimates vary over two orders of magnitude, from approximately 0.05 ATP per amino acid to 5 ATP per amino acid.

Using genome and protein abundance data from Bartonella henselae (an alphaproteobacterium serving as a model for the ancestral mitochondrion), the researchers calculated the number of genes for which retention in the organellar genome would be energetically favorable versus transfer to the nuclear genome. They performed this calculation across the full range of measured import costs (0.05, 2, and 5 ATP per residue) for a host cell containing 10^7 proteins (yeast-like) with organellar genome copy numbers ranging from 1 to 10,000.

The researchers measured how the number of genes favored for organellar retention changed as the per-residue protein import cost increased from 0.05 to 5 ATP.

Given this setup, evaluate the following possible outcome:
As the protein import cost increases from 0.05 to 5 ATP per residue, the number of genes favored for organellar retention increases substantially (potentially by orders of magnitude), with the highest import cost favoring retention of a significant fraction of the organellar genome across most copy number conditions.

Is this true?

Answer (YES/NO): NO